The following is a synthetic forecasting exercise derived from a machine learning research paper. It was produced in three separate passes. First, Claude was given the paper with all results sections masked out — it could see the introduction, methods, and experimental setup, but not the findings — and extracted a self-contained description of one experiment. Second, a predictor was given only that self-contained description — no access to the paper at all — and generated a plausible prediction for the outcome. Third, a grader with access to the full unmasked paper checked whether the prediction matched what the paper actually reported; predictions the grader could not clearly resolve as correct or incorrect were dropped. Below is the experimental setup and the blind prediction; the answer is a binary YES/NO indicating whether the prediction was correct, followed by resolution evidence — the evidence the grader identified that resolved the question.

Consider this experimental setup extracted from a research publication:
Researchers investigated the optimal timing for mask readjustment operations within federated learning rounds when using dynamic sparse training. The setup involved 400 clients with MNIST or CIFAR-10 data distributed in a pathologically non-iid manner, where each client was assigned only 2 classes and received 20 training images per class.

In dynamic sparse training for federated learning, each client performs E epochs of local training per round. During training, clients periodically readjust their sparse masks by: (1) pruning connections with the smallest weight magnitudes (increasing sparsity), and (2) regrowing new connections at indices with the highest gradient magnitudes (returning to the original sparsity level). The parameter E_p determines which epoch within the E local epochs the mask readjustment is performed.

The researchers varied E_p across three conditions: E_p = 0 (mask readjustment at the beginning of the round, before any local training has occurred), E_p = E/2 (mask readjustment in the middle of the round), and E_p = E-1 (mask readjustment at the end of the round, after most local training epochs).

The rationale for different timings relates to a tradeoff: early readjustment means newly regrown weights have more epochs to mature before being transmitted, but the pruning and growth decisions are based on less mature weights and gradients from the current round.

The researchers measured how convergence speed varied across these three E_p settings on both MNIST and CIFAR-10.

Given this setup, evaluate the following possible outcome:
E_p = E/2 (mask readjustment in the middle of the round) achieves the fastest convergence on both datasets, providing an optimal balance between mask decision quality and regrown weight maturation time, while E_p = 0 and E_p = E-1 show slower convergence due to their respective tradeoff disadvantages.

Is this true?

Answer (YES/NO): NO